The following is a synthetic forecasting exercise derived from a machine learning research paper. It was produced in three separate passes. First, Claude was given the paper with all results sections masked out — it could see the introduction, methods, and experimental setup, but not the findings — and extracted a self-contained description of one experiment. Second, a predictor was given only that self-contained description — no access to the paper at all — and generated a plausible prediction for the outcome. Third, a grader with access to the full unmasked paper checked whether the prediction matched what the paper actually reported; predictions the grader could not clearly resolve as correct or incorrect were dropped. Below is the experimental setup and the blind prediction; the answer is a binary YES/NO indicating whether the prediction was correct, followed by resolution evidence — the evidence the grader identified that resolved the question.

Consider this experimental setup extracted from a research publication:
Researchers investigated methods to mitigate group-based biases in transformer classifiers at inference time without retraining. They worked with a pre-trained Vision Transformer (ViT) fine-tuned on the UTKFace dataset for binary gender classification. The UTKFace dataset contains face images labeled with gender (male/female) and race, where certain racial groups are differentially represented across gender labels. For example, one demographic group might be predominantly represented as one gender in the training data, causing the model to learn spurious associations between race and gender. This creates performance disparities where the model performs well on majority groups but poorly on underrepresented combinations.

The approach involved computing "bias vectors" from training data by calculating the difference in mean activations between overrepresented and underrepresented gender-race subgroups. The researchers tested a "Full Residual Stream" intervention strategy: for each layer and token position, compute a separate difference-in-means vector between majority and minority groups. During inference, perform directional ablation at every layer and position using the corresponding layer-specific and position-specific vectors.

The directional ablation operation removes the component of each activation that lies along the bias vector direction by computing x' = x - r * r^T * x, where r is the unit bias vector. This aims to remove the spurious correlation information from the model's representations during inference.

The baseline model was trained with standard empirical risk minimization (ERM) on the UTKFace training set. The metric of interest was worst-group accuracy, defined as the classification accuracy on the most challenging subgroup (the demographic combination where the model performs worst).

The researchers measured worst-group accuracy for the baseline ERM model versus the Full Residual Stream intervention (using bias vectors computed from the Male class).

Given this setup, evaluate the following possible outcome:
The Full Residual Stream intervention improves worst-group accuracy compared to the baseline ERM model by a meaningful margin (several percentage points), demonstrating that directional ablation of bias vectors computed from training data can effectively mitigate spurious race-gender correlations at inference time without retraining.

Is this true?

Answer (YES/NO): NO